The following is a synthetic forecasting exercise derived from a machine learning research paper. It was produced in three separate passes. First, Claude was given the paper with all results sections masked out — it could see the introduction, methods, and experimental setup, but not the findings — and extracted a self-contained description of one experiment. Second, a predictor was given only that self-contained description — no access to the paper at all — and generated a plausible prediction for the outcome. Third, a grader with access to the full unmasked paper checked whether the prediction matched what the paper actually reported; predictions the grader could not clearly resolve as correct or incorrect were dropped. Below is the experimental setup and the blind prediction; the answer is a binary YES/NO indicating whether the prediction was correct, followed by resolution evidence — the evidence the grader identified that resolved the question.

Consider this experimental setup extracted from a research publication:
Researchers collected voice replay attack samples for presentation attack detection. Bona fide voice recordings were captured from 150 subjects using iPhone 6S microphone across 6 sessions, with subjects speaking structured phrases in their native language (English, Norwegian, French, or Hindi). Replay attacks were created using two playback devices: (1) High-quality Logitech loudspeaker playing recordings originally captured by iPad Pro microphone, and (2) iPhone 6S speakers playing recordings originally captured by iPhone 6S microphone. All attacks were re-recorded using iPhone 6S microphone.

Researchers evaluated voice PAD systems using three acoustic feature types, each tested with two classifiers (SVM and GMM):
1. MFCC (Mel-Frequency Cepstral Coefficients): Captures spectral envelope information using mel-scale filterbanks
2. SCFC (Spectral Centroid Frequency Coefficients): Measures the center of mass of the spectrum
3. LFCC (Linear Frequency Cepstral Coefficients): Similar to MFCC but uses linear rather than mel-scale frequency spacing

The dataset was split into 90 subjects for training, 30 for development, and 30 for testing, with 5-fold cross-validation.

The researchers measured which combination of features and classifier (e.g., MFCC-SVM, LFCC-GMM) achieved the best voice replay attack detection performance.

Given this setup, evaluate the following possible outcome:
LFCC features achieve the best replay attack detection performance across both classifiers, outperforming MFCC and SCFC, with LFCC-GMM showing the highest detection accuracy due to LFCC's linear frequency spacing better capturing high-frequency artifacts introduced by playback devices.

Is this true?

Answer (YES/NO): YES